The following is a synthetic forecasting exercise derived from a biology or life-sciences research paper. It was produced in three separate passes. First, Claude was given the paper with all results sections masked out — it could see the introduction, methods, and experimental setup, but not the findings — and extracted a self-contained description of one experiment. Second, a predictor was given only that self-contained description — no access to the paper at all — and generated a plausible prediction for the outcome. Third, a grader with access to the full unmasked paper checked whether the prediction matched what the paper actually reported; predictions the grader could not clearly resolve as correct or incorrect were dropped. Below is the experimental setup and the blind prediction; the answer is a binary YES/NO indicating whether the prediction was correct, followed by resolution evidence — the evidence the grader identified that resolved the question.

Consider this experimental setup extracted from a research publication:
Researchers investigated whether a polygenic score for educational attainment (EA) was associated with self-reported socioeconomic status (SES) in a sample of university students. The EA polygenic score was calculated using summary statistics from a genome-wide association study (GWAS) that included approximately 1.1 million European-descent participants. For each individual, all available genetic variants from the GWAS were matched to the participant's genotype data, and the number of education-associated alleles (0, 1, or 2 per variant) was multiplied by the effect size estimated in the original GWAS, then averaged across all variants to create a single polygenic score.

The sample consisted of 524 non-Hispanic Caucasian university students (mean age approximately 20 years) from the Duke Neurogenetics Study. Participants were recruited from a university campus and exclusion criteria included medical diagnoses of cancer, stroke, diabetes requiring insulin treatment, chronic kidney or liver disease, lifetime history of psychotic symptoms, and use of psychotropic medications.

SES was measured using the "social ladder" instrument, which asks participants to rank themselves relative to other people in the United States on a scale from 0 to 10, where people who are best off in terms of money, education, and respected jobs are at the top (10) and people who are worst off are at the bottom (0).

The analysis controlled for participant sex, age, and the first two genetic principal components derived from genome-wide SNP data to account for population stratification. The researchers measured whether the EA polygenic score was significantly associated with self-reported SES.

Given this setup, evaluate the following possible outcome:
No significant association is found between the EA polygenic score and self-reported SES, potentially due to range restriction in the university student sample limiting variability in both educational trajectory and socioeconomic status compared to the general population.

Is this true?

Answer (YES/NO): NO